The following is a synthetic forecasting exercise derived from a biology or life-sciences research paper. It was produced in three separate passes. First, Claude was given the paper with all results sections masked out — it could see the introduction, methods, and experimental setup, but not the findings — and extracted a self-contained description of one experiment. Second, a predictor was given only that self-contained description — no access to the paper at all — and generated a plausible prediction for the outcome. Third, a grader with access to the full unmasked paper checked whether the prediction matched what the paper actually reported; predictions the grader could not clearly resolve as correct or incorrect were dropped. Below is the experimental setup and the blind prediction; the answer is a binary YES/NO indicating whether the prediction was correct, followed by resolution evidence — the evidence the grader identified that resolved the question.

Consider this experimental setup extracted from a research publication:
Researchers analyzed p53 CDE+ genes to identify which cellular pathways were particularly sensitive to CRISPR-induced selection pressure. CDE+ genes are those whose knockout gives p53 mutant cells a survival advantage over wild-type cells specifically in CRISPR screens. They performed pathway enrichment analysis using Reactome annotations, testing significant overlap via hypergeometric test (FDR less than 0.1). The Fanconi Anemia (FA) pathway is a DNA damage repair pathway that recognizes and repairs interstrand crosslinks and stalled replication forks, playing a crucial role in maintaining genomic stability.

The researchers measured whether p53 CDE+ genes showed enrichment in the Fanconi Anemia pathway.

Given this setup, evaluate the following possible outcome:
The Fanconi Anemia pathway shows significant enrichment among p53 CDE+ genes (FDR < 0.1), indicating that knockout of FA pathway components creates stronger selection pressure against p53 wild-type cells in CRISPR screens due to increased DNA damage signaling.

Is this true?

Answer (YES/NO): YES